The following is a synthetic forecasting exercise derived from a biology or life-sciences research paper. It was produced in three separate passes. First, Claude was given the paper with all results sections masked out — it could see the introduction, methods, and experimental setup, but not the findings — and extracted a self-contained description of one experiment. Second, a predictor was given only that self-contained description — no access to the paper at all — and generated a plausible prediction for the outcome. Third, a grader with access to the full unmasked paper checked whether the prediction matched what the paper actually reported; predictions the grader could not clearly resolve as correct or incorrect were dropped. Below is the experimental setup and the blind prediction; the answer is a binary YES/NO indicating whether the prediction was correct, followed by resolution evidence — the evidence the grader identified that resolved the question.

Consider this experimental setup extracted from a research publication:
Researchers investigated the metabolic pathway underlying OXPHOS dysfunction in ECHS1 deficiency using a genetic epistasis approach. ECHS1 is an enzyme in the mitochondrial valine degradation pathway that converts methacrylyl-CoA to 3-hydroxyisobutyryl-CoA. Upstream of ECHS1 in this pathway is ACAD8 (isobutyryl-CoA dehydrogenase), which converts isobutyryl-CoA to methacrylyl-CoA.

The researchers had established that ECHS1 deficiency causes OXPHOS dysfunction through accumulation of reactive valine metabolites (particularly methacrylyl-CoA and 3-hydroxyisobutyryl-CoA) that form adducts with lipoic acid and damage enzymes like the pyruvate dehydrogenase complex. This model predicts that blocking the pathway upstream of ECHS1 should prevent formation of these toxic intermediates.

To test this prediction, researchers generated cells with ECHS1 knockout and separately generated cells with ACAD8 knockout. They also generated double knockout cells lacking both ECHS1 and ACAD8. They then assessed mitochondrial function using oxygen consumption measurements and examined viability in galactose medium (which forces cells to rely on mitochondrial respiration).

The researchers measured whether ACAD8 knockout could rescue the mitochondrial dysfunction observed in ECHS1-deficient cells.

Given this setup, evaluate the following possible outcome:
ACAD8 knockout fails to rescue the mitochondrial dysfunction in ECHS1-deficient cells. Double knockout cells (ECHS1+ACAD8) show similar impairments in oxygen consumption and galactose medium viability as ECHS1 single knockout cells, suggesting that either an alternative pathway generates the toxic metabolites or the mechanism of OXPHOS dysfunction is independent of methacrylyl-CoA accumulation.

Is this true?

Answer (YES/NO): NO